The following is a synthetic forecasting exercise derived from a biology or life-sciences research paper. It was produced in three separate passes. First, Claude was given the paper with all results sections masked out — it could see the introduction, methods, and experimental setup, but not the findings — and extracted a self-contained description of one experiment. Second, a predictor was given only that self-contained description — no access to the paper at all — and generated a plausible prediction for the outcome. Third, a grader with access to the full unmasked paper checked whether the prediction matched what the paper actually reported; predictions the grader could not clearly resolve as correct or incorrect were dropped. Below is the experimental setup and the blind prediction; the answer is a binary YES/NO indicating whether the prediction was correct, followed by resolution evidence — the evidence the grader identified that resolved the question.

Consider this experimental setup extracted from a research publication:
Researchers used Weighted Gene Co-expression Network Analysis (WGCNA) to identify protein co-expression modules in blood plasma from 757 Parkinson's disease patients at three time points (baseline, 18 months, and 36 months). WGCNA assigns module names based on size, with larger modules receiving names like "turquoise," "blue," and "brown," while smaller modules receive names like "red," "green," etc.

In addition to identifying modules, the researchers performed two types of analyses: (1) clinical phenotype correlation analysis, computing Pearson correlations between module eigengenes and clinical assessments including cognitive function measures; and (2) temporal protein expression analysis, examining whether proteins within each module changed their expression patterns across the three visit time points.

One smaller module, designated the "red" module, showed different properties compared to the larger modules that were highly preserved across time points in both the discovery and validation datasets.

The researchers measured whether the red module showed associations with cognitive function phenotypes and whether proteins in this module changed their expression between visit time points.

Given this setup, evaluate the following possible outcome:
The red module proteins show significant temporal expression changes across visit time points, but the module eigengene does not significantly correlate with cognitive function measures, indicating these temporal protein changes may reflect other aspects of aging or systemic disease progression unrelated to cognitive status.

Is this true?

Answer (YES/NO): NO